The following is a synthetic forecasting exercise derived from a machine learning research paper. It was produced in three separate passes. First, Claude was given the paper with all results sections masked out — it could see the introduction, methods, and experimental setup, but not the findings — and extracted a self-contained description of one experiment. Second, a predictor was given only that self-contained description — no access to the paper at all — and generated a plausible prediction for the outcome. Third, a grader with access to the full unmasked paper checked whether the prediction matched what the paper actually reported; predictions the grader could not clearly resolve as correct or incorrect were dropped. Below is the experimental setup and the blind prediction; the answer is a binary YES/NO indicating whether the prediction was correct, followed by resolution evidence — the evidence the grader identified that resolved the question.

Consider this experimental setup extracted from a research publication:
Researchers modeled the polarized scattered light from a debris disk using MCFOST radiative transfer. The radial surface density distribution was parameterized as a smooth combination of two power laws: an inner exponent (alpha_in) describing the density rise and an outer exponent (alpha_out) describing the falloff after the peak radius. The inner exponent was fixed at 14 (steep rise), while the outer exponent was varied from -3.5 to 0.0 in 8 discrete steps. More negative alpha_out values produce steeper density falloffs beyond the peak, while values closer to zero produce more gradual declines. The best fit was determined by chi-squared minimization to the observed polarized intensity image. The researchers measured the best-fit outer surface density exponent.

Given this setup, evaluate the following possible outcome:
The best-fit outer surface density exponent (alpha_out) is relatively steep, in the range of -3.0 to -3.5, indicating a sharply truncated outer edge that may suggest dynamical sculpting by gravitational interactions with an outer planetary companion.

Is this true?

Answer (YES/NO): NO